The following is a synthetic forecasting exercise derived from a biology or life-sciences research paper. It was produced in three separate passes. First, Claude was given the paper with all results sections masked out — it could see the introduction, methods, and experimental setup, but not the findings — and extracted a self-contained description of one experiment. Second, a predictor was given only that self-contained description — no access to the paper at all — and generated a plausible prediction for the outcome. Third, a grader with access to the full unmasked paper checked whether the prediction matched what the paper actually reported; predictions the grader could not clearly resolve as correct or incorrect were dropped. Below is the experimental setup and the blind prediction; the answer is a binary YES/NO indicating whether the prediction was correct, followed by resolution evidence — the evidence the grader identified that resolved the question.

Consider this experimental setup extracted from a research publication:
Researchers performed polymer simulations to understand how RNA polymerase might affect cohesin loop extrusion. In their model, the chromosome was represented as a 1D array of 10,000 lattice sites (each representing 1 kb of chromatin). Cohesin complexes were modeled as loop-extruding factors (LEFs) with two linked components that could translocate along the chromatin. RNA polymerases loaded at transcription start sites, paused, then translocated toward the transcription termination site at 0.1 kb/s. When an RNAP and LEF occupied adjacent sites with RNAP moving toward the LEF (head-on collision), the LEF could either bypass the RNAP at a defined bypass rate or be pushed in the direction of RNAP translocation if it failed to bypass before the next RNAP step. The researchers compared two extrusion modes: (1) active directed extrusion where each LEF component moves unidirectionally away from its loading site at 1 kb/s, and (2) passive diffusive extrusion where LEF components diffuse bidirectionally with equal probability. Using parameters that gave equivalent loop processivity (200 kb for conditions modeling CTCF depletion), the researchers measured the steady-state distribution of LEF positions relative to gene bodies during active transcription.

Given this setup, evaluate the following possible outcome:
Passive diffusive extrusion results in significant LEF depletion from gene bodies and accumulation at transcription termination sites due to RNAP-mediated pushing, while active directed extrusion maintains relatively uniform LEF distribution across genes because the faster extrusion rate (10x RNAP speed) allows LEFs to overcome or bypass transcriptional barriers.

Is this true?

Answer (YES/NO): NO